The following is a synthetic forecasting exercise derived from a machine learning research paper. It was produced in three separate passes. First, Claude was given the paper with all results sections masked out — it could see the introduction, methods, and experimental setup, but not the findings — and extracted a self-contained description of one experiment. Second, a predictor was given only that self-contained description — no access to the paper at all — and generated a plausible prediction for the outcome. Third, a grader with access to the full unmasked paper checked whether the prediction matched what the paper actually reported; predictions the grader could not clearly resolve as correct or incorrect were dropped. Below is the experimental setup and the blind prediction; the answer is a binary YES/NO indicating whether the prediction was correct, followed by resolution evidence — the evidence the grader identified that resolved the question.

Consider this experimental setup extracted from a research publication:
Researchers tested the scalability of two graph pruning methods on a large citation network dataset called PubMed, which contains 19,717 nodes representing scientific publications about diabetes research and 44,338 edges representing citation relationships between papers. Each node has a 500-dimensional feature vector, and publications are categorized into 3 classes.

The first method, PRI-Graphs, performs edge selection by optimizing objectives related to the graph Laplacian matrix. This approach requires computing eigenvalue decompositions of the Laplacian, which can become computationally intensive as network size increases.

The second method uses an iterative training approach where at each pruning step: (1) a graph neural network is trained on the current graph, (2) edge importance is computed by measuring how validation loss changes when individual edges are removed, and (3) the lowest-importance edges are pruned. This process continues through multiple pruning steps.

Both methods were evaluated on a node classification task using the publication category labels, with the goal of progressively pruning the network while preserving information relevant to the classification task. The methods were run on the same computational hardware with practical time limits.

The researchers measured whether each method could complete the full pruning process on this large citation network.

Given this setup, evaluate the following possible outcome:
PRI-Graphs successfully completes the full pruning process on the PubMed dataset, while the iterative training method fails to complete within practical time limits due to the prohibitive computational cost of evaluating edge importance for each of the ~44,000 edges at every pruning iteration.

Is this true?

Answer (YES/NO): NO